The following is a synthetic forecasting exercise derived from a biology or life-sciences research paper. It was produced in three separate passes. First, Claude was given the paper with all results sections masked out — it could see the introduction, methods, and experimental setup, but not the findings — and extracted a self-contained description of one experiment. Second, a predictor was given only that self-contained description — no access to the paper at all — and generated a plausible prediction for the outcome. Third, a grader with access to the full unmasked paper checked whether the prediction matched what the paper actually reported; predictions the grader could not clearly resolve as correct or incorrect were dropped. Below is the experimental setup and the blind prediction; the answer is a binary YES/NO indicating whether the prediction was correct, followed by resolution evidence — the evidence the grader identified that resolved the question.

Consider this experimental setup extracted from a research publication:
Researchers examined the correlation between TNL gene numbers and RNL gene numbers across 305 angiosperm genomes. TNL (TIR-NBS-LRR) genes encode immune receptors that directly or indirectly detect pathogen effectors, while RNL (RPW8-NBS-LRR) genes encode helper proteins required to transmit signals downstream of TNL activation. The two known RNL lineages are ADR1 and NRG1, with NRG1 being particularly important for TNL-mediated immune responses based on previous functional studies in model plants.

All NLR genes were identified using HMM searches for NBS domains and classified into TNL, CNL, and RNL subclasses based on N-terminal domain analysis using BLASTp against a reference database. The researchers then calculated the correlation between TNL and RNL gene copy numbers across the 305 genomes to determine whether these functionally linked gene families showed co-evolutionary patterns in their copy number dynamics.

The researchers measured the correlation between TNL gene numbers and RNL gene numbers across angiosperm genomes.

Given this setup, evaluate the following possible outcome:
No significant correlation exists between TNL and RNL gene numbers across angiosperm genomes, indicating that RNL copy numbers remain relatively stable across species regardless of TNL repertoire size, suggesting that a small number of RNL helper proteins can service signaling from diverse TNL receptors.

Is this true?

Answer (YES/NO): NO